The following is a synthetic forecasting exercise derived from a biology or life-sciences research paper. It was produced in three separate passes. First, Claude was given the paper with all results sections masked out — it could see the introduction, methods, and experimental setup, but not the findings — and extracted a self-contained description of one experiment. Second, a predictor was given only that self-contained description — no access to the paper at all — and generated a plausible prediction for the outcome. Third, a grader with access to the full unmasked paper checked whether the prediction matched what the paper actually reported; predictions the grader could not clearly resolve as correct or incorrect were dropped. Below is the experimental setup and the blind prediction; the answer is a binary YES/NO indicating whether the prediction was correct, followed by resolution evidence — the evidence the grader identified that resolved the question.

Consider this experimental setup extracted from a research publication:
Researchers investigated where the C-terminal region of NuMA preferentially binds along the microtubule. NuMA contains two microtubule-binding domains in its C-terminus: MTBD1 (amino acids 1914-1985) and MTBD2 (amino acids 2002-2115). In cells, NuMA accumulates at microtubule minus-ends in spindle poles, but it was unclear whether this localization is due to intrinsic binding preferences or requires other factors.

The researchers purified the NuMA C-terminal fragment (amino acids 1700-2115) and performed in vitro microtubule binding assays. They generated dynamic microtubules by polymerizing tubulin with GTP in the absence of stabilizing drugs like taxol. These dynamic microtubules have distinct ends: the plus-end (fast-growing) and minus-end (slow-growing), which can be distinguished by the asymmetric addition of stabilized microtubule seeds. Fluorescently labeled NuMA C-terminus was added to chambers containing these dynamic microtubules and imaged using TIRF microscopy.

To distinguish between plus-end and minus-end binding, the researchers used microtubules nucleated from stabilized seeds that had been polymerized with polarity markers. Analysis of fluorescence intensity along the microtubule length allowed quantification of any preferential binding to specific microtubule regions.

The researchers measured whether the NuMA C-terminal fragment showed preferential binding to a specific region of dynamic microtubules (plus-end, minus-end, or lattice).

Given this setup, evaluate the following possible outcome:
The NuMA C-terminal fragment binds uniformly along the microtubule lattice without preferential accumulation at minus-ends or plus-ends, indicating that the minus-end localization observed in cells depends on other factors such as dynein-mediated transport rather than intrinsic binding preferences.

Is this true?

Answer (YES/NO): NO